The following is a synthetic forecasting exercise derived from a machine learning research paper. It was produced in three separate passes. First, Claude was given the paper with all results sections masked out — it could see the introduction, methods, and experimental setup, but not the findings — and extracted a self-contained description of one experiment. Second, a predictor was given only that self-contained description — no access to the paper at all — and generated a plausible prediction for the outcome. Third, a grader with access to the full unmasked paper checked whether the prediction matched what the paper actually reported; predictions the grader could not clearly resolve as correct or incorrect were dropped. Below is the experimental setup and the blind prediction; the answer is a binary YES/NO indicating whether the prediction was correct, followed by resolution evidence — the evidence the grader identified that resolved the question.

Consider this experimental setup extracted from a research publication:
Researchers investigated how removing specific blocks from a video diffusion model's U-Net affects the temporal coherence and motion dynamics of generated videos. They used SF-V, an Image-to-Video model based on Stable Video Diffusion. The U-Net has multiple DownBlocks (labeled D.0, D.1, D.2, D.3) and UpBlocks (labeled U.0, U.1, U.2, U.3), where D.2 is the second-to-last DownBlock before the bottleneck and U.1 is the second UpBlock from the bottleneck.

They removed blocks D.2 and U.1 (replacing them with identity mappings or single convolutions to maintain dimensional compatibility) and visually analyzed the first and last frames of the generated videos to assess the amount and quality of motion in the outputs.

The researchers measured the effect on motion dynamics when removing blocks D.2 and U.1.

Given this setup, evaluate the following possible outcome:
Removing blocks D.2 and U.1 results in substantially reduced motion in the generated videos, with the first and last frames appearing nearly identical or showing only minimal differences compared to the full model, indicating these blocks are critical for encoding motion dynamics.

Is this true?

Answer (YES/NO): YES